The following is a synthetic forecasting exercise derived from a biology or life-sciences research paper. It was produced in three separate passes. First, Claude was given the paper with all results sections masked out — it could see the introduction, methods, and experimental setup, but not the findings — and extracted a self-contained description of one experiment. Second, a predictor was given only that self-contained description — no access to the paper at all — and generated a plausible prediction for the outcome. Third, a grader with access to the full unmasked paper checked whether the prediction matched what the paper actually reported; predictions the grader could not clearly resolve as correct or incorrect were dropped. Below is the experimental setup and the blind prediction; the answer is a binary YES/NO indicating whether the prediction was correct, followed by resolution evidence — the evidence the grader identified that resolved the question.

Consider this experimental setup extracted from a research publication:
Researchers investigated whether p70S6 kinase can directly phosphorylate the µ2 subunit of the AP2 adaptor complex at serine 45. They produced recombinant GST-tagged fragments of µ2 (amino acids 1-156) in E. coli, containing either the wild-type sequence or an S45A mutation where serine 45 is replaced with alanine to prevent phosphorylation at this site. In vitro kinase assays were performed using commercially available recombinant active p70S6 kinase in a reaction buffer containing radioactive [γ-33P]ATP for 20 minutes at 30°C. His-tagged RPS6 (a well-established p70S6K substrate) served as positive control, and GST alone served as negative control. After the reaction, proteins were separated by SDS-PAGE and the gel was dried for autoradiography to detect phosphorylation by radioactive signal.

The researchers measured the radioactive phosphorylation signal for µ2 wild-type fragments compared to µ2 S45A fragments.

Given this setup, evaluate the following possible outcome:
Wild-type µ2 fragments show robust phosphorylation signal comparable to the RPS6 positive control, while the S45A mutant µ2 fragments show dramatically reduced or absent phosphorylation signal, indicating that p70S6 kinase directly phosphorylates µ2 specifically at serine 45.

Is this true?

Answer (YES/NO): NO